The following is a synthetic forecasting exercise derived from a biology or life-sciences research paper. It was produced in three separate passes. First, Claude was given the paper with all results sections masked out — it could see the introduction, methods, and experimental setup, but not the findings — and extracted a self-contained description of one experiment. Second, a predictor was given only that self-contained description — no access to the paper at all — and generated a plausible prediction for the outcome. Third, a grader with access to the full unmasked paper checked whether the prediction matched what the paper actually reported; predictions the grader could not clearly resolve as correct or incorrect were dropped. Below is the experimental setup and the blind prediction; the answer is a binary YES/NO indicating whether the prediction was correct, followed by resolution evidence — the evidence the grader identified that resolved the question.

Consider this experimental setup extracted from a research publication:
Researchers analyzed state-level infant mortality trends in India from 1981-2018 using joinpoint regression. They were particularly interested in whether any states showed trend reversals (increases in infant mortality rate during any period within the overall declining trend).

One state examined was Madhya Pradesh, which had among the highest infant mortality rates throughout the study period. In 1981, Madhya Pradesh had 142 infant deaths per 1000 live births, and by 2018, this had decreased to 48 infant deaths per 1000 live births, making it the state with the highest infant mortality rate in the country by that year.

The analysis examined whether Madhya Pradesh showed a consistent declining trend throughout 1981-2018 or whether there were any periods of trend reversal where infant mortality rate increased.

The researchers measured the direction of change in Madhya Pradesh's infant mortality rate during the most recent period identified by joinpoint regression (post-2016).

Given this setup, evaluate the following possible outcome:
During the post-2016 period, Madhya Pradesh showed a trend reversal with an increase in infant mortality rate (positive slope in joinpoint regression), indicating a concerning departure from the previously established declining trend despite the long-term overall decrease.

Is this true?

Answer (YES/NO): YES